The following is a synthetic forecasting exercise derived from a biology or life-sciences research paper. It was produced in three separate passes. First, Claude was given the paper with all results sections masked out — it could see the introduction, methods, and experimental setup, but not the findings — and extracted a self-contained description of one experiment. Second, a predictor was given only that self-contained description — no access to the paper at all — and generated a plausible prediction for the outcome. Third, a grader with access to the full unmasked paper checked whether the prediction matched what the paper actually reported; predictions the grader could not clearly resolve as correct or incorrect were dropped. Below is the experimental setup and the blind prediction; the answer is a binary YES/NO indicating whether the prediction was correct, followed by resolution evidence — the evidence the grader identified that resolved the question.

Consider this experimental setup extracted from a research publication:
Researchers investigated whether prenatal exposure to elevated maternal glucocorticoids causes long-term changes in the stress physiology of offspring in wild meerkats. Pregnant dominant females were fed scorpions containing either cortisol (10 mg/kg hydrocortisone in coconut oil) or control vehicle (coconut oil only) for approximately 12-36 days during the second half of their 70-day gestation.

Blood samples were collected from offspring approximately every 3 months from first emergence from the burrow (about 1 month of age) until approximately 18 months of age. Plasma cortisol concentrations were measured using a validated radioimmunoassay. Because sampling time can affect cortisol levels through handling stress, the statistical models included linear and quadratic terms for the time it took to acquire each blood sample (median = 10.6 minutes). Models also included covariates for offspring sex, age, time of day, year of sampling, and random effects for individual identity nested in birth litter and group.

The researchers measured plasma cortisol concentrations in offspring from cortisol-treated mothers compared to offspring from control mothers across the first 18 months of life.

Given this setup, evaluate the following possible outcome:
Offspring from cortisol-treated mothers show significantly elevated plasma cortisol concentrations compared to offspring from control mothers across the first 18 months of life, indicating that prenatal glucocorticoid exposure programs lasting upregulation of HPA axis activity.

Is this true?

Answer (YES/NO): NO